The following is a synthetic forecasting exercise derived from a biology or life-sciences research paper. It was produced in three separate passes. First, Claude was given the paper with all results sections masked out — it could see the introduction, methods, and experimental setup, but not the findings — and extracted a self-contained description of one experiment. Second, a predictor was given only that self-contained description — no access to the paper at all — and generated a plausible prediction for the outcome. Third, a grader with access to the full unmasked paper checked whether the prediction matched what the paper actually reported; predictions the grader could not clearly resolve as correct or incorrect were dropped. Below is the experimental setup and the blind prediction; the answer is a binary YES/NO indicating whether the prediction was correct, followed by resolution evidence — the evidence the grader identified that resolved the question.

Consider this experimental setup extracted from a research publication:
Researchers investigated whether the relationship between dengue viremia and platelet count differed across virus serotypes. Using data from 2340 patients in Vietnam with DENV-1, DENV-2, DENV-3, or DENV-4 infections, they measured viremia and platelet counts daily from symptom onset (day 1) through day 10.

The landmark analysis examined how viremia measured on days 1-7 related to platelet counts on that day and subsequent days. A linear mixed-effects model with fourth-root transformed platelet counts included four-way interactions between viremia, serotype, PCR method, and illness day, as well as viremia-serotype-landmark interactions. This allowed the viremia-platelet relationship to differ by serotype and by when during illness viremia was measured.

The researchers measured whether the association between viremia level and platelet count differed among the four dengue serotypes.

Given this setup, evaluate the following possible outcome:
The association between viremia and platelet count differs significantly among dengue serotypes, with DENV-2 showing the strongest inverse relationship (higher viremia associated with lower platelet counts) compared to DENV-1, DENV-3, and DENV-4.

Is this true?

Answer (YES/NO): NO